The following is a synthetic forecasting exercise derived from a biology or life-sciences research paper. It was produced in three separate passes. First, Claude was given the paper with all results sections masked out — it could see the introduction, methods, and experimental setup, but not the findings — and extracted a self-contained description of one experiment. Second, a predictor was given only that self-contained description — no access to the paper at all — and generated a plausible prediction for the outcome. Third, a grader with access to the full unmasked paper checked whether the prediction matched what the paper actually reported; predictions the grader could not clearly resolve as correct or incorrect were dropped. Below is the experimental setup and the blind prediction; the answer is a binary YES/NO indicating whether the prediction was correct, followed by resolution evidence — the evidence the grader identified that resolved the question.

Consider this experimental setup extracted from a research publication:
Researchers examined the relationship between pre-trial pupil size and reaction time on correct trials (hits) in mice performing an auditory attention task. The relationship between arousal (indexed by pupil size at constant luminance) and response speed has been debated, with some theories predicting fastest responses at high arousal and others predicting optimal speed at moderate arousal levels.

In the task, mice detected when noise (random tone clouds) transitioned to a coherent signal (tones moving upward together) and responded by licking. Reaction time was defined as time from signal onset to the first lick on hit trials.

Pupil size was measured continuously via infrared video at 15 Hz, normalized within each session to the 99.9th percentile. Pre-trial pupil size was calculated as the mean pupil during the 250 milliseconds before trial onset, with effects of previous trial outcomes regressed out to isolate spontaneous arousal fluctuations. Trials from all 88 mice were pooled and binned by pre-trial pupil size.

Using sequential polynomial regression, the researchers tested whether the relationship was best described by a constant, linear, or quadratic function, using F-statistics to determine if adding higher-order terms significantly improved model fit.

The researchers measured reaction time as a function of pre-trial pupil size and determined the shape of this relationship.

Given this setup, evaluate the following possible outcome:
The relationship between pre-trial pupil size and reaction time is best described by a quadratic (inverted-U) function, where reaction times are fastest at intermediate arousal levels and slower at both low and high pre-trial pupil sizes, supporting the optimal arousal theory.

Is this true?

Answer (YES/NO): YES